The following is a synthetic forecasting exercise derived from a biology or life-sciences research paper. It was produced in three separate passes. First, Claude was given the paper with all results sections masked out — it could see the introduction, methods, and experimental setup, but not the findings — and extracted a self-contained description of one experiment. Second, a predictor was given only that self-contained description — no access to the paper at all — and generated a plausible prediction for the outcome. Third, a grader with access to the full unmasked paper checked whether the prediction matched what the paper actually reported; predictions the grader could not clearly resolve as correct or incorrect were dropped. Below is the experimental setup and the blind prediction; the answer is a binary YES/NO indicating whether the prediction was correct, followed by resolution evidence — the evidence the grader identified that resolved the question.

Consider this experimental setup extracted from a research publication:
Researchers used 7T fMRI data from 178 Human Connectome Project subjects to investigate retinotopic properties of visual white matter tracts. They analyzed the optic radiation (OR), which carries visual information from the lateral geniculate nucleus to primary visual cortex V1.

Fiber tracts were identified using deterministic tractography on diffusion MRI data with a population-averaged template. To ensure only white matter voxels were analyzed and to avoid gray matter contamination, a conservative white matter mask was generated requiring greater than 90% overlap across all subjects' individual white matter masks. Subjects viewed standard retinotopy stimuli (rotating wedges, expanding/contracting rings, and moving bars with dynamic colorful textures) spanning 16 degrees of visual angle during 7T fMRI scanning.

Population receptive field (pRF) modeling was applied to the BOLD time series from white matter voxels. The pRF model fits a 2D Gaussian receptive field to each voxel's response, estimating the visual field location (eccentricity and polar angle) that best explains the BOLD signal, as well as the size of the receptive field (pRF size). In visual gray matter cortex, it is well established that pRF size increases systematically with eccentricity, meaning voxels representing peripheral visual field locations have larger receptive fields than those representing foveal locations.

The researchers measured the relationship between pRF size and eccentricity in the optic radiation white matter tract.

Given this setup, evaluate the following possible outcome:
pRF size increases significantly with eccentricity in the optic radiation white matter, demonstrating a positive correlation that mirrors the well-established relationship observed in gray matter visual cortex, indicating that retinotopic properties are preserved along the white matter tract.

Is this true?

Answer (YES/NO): YES